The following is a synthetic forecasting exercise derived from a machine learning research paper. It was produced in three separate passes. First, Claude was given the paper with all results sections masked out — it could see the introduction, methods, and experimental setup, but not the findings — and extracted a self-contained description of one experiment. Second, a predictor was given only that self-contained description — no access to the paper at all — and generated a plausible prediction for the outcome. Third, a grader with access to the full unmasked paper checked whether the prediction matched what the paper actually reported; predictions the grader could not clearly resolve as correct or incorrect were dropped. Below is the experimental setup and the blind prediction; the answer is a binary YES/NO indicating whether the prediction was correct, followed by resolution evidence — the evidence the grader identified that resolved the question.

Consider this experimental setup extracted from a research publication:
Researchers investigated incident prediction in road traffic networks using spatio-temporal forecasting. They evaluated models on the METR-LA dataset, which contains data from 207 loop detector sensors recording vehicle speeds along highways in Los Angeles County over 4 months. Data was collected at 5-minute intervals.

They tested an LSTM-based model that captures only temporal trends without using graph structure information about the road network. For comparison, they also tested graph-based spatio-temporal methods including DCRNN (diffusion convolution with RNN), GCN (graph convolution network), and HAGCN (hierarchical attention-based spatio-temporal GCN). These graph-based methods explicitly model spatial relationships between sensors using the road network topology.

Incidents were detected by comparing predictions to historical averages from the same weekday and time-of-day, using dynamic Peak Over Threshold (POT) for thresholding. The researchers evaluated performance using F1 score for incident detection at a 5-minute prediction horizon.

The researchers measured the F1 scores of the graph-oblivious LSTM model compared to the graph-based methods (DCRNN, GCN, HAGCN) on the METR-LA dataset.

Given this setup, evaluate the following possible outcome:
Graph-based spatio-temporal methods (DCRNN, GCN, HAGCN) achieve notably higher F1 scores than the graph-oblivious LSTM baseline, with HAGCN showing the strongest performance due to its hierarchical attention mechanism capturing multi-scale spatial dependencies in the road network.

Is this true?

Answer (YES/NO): NO